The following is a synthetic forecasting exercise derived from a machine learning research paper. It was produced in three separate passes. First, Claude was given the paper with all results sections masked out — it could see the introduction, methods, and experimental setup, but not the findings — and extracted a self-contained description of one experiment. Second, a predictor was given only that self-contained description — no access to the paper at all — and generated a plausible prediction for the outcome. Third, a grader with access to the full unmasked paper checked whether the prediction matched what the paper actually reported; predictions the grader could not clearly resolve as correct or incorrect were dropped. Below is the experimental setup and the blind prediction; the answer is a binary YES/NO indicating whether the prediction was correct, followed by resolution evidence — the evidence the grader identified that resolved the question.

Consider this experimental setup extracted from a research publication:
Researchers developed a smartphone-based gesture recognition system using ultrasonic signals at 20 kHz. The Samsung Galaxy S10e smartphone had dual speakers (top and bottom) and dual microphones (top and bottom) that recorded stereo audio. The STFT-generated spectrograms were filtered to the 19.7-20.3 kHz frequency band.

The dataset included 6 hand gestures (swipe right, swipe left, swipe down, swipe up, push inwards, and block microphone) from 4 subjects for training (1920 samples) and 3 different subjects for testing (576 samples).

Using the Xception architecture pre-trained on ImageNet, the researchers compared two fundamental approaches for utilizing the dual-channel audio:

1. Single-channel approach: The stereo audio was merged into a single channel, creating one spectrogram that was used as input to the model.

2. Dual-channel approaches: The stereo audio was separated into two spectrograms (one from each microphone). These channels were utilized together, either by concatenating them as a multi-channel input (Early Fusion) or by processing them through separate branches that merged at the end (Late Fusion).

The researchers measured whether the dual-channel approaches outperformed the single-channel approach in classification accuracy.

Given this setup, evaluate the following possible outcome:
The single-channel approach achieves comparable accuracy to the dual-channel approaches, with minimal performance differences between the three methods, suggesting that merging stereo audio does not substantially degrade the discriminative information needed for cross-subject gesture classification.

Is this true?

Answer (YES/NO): NO